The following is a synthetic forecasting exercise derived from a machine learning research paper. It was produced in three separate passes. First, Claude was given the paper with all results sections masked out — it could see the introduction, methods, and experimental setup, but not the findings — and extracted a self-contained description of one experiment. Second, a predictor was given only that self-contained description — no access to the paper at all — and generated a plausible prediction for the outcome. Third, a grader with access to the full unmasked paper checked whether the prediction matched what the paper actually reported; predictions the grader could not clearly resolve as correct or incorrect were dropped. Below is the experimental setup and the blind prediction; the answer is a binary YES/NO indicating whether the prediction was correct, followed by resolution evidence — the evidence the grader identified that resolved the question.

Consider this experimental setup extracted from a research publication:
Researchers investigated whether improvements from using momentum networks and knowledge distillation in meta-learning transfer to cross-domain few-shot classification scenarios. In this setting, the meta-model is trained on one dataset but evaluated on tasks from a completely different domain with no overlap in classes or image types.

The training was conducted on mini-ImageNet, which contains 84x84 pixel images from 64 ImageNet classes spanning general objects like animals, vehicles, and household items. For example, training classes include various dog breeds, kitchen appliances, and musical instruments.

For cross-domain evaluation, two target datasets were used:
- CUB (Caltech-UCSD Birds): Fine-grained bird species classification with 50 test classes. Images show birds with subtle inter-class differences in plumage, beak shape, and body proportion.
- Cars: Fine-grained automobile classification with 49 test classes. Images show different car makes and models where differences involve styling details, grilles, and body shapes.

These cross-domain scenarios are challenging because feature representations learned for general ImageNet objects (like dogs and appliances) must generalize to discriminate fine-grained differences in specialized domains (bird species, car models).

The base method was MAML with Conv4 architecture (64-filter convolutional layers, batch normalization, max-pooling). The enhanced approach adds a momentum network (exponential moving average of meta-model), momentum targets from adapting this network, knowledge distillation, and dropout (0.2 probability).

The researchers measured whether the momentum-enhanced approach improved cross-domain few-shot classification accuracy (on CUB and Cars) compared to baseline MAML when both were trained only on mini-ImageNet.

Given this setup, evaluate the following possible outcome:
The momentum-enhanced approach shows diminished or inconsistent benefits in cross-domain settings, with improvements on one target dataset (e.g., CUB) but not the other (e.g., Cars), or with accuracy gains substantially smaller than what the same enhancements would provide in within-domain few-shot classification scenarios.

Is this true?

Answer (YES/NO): NO